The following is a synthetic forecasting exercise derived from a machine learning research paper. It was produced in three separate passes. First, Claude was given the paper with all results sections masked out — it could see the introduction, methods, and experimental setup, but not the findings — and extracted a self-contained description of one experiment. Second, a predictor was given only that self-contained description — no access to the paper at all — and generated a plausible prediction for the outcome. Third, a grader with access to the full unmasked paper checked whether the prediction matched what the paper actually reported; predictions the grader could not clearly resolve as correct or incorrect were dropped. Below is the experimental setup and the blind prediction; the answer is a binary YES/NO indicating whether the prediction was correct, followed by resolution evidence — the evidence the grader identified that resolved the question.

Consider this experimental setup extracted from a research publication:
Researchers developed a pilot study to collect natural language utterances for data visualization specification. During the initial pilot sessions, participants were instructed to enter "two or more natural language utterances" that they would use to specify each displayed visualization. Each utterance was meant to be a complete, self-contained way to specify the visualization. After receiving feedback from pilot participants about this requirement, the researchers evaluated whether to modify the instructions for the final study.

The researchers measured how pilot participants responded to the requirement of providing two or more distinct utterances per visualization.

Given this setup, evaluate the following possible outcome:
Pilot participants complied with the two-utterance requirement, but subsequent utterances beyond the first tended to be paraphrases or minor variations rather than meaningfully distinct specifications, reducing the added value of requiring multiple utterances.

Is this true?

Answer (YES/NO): YES